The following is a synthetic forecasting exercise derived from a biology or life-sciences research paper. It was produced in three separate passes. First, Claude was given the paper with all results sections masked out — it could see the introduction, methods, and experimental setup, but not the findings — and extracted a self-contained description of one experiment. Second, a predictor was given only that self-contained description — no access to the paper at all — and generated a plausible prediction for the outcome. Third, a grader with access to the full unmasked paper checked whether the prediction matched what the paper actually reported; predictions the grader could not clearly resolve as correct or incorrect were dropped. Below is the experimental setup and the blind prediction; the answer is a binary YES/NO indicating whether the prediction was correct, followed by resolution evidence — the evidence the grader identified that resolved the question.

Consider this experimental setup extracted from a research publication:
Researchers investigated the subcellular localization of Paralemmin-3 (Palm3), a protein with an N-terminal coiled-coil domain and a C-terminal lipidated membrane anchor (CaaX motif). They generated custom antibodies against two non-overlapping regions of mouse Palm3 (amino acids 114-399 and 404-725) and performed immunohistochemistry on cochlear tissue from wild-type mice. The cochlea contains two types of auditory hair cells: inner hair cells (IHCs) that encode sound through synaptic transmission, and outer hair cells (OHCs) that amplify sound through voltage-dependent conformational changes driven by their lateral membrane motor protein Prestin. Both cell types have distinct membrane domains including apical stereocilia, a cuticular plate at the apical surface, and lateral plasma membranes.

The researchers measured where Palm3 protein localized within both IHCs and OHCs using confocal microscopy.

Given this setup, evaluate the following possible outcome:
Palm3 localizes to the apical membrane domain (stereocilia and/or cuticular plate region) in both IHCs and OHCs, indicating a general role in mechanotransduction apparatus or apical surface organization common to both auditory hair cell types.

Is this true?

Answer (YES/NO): NO